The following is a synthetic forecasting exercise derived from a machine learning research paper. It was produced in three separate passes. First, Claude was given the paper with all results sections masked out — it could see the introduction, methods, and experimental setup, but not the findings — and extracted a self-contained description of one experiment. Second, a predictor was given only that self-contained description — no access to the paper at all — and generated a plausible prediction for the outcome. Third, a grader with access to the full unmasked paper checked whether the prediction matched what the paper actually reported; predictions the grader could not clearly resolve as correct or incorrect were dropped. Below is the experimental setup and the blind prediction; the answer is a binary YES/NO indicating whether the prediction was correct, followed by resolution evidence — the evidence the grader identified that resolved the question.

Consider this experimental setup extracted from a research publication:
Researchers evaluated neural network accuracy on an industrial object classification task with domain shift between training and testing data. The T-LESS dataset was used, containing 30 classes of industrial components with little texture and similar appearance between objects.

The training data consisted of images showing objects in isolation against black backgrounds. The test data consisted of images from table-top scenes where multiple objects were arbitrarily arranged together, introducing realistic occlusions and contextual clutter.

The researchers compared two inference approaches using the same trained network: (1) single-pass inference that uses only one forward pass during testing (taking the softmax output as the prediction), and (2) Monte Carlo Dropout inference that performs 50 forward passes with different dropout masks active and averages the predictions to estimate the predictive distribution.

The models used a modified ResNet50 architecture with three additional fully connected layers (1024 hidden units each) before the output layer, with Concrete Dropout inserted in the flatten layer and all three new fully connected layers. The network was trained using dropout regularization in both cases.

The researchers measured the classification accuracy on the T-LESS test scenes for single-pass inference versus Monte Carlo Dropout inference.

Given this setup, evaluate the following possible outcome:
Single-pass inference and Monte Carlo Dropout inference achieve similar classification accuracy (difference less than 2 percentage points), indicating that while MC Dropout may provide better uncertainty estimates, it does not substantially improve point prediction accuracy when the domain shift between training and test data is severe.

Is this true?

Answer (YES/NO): YES